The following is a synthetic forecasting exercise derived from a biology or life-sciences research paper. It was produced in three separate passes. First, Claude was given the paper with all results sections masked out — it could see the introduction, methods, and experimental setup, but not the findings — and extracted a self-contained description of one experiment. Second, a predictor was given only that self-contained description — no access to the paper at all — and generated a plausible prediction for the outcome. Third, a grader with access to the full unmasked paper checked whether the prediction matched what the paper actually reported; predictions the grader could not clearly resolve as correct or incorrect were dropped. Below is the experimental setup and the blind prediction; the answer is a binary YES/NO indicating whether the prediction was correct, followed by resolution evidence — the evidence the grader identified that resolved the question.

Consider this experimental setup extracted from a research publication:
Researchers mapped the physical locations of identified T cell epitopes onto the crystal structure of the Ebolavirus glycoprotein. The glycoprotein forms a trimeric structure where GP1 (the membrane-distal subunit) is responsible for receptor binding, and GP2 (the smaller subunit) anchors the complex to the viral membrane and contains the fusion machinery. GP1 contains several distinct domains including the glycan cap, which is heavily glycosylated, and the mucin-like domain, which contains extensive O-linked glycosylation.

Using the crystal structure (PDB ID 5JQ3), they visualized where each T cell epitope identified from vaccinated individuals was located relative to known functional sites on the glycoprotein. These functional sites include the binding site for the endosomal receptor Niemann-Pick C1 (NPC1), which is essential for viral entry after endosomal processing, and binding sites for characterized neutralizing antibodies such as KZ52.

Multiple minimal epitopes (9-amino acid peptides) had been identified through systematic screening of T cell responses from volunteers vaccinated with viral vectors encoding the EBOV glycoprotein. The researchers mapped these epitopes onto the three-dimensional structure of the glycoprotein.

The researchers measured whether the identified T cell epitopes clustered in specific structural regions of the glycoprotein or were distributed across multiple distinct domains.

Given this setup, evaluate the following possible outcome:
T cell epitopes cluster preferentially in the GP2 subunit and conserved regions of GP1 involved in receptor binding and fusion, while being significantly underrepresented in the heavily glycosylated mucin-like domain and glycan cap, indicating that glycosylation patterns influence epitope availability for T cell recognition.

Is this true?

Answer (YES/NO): NO